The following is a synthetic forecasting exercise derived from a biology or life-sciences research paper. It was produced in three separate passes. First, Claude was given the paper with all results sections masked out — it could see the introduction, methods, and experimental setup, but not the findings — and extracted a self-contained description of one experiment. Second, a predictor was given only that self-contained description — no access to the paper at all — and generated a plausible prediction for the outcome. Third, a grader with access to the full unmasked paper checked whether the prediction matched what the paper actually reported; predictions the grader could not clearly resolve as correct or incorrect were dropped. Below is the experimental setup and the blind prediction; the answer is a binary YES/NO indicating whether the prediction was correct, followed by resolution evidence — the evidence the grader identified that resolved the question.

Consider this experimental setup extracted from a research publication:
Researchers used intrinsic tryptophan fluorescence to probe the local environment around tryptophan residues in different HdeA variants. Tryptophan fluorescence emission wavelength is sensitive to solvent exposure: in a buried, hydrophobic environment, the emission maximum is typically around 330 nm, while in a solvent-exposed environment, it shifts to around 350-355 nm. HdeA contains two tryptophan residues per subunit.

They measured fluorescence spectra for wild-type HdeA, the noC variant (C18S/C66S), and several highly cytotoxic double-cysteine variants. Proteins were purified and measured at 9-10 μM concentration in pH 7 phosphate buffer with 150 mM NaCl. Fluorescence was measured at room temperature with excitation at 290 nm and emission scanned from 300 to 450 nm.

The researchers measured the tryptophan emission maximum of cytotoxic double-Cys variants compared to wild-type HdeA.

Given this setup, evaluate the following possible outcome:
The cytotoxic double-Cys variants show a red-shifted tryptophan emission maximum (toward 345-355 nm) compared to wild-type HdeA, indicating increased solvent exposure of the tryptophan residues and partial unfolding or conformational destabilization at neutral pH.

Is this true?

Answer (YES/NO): YES